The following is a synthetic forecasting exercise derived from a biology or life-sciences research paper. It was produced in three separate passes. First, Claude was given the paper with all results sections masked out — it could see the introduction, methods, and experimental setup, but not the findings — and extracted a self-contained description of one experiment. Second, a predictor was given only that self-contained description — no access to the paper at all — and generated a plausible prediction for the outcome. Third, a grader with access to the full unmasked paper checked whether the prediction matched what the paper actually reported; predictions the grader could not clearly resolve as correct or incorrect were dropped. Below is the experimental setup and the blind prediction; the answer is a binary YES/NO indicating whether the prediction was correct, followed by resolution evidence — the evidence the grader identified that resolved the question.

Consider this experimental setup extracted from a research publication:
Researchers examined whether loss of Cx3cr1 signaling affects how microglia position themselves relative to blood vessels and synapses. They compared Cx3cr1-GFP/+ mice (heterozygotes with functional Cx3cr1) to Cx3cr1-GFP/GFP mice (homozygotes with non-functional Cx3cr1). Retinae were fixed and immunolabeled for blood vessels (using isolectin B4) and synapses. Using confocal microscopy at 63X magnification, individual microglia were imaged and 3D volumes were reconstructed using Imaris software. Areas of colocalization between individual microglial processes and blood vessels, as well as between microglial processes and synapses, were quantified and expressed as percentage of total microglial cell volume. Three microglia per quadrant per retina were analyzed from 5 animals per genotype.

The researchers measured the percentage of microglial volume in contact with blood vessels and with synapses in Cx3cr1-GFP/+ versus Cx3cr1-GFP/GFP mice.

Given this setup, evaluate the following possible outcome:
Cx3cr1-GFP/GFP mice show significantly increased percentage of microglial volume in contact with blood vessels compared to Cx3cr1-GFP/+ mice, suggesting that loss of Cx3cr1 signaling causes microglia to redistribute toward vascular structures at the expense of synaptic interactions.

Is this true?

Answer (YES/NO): NO